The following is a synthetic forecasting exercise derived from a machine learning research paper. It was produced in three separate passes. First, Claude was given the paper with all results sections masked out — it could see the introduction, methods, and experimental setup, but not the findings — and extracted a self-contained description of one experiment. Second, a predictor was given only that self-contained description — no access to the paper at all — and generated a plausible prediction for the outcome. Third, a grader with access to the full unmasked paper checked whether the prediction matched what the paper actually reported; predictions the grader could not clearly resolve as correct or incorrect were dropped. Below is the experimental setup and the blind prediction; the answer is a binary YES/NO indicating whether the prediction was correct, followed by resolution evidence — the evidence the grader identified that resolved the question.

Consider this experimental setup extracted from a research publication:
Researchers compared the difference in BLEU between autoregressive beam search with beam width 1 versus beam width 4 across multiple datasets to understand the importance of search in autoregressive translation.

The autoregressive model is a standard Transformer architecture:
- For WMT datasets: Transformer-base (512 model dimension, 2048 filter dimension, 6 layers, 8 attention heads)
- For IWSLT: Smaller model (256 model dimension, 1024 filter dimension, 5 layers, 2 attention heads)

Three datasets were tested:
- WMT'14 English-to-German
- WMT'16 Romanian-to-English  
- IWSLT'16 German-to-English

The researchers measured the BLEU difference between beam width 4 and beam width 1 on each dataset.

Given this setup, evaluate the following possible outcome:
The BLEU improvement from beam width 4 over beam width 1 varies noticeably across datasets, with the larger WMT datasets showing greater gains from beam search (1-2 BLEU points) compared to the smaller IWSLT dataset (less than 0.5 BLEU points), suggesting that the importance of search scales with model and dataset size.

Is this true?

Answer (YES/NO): NO